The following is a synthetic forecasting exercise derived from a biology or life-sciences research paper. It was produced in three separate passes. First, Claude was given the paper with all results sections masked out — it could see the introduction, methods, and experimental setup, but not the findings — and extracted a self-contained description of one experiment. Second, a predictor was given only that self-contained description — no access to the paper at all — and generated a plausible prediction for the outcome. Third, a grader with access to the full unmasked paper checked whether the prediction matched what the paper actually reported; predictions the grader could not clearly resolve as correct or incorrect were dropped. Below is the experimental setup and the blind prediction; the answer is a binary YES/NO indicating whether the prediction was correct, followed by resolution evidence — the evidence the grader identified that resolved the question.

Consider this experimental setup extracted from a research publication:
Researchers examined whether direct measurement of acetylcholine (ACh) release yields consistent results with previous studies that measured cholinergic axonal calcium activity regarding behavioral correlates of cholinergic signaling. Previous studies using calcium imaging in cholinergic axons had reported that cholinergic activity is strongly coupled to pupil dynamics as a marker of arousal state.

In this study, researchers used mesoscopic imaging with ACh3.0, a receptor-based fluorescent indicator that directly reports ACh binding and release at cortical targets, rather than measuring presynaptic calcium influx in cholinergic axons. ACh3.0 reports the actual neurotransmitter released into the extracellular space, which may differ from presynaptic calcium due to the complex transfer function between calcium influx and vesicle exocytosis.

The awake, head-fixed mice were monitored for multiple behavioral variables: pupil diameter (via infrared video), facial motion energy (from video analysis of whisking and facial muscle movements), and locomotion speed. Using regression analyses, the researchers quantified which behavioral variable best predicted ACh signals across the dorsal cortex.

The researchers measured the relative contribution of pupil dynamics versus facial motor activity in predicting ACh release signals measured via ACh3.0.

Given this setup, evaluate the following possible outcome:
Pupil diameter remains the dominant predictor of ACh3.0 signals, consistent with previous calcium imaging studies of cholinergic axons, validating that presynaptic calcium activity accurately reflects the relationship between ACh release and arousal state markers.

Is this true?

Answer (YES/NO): NO